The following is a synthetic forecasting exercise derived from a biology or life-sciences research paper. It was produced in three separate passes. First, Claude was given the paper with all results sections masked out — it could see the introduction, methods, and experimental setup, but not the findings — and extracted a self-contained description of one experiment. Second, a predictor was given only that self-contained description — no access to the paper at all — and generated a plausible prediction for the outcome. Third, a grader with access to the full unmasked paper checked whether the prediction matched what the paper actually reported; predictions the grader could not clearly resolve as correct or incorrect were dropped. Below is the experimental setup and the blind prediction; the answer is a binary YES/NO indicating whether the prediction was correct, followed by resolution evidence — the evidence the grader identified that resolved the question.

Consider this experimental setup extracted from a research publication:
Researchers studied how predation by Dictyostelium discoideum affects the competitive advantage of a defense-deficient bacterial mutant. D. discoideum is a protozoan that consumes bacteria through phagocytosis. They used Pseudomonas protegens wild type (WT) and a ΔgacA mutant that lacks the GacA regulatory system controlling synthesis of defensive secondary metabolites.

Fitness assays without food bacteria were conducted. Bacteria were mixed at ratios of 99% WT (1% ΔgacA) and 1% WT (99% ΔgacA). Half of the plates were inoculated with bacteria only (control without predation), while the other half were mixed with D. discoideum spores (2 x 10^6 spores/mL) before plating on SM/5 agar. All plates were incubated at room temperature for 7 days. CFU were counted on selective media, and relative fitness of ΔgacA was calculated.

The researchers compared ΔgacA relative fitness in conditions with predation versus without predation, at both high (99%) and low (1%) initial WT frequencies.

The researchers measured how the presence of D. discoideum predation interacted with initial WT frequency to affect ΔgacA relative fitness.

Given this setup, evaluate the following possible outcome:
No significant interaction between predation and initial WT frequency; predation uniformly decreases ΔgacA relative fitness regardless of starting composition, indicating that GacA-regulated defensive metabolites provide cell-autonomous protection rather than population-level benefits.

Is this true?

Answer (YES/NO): NO